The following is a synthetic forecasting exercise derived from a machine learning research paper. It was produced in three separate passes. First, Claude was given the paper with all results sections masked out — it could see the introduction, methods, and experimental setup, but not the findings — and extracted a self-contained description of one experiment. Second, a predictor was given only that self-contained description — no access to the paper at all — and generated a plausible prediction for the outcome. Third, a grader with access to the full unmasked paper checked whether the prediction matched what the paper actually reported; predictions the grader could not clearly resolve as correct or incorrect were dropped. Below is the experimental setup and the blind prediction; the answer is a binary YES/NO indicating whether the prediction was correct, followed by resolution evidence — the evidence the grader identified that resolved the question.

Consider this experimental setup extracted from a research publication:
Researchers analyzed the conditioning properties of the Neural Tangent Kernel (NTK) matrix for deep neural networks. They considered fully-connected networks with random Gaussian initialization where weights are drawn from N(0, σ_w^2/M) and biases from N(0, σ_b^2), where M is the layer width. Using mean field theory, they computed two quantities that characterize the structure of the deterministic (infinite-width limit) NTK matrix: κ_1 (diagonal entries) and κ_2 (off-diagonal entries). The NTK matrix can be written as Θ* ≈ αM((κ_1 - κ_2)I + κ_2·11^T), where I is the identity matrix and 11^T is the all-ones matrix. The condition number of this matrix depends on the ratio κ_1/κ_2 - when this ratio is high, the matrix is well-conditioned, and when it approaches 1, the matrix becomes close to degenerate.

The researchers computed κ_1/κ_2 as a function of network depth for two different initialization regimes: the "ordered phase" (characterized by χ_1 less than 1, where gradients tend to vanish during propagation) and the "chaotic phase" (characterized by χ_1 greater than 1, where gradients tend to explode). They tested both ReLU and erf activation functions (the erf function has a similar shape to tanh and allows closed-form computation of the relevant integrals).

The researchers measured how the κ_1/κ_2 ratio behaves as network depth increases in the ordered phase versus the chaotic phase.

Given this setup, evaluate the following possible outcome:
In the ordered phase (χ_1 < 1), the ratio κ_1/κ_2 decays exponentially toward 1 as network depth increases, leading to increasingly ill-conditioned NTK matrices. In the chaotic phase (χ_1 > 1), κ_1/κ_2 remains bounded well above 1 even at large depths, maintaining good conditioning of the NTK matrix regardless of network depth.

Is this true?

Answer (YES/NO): YES